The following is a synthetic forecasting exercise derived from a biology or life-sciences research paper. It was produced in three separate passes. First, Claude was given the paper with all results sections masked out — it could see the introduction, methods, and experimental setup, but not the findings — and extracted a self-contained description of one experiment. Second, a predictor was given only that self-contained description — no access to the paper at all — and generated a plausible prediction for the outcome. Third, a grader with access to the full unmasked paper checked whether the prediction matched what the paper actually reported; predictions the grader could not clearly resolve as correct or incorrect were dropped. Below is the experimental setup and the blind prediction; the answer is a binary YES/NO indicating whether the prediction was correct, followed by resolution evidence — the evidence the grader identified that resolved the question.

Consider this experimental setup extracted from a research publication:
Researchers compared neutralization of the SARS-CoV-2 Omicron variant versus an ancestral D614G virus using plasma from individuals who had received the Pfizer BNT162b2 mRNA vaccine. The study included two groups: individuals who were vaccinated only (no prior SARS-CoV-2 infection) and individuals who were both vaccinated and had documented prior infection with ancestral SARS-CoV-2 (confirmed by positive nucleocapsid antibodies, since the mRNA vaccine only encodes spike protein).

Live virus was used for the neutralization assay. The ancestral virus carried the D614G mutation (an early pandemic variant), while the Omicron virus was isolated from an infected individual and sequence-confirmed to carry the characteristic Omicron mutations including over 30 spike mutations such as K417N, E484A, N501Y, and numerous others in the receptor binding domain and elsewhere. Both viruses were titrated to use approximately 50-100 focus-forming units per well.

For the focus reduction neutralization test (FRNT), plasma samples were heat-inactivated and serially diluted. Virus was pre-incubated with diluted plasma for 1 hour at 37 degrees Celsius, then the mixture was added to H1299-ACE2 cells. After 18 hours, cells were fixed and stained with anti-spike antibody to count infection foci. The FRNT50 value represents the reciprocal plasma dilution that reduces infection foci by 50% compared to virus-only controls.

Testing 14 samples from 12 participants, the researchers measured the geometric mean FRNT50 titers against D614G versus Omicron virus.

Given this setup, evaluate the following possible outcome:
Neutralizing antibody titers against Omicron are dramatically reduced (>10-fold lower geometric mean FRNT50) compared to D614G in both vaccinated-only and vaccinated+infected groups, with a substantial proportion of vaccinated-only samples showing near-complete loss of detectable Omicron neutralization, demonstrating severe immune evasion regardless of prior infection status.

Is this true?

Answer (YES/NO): NO